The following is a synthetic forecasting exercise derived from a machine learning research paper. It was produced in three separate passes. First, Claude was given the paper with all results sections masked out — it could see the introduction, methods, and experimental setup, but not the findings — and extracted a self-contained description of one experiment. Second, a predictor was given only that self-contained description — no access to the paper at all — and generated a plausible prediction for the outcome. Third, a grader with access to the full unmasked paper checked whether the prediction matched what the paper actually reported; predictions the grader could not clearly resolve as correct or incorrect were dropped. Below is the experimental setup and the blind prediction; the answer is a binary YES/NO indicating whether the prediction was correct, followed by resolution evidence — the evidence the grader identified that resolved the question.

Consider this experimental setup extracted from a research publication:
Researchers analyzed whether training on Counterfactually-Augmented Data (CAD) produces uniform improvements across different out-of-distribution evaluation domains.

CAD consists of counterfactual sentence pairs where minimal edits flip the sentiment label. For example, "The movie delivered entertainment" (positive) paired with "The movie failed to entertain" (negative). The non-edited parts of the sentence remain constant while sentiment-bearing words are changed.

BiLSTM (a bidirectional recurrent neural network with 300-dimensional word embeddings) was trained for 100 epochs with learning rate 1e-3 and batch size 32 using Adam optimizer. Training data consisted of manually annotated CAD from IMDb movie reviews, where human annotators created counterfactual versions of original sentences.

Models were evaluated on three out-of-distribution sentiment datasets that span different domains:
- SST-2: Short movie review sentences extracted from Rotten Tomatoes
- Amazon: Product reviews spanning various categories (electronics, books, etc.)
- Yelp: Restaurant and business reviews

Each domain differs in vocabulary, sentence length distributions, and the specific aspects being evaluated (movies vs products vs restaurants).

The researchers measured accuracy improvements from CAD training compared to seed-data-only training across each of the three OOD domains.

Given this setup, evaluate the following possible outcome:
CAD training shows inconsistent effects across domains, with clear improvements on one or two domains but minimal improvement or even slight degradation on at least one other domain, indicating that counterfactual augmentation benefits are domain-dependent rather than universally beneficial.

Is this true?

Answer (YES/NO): YES